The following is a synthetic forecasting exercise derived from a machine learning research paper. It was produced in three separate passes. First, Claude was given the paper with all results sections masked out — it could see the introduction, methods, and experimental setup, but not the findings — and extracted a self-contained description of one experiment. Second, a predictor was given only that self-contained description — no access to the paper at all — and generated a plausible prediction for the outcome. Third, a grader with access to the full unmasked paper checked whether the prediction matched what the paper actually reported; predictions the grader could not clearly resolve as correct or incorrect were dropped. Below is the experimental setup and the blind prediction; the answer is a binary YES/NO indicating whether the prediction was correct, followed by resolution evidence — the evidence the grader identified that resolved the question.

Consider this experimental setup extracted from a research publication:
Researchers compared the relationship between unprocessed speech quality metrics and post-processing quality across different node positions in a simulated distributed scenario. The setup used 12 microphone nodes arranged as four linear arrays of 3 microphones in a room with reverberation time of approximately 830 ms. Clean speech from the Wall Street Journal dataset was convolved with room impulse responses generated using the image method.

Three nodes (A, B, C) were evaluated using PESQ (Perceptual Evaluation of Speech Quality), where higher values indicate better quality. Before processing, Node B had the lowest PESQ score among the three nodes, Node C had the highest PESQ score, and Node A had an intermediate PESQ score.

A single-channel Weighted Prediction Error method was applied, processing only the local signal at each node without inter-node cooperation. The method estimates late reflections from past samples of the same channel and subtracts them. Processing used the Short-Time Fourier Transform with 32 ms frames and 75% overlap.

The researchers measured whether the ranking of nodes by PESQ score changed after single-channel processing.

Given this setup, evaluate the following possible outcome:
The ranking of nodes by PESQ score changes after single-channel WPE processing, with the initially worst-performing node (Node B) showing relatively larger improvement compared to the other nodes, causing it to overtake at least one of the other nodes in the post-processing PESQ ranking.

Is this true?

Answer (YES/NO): NO